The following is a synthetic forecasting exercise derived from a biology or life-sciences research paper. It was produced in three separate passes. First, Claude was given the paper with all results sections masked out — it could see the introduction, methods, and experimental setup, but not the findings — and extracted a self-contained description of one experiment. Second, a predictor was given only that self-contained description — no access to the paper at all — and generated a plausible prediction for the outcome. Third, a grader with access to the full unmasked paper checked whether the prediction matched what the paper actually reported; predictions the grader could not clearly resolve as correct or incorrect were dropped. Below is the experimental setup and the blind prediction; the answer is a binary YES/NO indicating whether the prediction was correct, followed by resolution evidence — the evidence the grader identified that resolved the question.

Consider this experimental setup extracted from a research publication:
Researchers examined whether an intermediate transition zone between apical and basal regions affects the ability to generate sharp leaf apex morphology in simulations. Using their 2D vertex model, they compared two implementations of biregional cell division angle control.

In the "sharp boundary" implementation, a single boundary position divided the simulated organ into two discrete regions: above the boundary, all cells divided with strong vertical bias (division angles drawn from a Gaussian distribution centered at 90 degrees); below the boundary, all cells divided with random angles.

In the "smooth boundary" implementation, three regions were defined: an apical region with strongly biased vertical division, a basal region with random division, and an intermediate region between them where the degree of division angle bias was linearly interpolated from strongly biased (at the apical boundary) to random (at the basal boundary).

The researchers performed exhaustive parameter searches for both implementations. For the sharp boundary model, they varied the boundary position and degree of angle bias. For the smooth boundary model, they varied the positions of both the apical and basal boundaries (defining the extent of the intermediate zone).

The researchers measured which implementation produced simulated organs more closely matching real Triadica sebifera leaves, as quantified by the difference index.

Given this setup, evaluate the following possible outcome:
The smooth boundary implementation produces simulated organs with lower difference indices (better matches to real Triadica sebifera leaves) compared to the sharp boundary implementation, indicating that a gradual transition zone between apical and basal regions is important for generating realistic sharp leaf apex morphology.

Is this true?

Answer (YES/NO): NO